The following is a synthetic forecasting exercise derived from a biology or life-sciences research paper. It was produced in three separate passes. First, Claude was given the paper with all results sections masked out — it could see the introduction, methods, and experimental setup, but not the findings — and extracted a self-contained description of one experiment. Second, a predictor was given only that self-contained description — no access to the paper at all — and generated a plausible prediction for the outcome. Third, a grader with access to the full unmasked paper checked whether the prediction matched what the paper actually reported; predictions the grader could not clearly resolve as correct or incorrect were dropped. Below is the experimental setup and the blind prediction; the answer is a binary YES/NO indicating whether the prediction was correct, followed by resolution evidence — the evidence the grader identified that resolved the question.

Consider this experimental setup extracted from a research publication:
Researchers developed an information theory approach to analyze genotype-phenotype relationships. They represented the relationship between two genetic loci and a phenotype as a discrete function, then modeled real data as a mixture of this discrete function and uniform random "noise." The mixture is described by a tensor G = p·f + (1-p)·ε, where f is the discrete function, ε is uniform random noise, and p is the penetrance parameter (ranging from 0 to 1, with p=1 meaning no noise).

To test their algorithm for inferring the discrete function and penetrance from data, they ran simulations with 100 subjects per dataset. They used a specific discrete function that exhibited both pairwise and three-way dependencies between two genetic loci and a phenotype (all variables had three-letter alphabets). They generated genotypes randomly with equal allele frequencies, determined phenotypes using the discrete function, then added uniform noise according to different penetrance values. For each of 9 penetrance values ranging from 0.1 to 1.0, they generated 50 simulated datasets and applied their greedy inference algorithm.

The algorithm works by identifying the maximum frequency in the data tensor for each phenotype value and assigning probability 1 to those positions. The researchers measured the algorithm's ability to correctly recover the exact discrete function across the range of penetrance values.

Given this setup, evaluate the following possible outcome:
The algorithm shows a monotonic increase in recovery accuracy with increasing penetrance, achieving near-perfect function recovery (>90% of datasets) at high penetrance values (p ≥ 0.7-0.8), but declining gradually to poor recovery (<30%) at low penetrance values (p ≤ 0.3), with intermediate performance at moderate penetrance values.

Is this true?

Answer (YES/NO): NO